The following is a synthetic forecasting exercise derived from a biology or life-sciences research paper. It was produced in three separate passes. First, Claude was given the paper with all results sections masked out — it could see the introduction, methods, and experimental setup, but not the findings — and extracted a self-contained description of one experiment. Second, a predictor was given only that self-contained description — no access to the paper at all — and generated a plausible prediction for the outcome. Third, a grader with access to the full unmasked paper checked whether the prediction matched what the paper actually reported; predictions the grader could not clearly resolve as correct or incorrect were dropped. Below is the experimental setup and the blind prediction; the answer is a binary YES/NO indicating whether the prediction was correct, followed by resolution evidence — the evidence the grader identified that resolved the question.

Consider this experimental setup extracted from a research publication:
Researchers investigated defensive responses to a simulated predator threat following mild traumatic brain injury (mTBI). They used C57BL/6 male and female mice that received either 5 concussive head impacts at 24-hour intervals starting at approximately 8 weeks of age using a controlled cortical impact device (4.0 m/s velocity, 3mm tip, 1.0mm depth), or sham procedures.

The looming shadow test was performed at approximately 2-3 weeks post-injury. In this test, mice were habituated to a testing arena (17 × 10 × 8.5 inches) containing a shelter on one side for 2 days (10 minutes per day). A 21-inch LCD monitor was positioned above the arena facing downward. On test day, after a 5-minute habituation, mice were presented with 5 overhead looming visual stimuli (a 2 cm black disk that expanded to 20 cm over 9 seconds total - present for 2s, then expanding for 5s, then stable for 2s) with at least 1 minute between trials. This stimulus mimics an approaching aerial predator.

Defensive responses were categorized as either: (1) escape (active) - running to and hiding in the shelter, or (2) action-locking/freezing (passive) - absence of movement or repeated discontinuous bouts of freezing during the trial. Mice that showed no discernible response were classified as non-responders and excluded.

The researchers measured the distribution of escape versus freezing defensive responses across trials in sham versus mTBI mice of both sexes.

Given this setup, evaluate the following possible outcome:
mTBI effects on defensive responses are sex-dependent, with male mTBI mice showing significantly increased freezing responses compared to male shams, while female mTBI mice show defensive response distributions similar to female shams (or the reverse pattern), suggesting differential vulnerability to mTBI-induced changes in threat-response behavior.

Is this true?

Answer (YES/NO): NO